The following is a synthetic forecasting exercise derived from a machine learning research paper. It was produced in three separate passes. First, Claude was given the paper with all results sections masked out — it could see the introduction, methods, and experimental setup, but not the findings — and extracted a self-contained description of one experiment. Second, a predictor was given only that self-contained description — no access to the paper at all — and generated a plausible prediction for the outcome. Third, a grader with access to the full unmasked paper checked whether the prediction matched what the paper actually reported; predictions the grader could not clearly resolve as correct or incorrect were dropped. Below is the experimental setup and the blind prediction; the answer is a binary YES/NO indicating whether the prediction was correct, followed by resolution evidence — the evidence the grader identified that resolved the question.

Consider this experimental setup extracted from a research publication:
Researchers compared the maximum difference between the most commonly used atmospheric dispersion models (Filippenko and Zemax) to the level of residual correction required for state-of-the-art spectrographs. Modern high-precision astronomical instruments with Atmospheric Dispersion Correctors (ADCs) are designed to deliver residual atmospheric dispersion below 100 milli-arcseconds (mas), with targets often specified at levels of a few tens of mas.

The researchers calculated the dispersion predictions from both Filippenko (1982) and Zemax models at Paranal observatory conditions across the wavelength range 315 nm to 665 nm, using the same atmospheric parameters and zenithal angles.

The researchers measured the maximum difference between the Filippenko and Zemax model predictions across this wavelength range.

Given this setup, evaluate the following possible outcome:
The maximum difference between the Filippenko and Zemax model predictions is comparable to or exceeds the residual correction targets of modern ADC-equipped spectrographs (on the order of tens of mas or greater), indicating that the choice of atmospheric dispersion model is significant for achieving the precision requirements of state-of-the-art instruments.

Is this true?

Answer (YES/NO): YES